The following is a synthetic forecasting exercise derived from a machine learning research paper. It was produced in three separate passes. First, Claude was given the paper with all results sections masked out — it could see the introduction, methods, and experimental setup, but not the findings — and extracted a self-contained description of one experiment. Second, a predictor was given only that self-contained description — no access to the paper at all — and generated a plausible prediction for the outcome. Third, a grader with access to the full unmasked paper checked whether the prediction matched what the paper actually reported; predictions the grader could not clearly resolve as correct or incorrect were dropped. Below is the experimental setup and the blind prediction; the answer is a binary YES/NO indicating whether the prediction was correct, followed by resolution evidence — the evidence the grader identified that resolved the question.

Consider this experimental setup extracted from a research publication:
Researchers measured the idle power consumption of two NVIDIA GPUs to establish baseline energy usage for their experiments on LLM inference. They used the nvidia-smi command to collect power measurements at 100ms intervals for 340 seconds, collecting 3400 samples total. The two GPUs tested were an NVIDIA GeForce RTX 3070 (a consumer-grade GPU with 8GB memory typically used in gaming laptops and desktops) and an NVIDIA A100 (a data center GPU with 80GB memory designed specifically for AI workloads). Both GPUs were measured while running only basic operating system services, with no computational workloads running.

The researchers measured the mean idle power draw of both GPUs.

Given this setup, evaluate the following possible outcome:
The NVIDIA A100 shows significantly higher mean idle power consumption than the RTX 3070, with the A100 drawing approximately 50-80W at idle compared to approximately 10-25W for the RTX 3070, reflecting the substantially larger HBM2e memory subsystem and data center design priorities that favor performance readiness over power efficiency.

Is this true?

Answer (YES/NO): NO